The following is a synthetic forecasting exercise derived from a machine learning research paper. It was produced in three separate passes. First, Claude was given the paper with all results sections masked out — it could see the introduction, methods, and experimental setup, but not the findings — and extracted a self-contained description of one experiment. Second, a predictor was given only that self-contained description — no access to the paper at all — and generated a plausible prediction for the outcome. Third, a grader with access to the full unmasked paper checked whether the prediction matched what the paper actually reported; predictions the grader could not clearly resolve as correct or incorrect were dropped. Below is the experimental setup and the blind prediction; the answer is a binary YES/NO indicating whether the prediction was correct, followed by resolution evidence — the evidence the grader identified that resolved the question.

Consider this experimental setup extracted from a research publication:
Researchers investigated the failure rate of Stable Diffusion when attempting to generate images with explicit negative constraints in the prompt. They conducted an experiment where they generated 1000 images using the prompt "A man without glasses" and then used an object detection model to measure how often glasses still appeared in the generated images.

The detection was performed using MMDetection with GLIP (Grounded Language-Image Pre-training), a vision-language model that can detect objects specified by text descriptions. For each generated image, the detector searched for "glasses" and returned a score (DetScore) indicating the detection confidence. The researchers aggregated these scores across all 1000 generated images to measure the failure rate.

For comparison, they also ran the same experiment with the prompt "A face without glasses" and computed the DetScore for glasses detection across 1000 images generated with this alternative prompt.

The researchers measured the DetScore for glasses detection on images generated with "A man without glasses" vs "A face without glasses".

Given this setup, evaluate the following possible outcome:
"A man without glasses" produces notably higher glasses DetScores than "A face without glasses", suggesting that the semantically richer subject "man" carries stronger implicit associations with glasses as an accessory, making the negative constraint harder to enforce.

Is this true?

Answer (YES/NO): YES